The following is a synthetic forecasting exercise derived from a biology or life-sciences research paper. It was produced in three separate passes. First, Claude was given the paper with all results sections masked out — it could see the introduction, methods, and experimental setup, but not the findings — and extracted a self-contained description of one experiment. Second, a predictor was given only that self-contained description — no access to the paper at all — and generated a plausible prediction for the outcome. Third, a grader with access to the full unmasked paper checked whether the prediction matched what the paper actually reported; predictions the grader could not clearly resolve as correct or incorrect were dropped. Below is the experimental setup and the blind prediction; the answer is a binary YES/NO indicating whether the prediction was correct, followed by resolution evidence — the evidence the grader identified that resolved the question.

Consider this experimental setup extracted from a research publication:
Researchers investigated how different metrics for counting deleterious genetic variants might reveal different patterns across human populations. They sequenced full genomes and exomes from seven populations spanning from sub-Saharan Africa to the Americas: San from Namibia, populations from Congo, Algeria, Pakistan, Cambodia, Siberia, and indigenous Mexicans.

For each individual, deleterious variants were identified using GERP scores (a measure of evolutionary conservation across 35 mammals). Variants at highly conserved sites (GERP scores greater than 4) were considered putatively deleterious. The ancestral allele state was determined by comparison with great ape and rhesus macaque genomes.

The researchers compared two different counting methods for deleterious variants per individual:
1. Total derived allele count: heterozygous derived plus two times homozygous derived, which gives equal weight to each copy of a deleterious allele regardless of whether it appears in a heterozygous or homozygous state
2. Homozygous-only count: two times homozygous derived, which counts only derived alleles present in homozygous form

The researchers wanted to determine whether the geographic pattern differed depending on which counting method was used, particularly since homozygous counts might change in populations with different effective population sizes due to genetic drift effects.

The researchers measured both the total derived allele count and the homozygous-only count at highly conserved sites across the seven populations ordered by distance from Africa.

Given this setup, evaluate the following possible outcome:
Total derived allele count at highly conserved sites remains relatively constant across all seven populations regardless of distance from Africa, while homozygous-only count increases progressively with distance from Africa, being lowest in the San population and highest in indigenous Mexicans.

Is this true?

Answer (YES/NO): NO